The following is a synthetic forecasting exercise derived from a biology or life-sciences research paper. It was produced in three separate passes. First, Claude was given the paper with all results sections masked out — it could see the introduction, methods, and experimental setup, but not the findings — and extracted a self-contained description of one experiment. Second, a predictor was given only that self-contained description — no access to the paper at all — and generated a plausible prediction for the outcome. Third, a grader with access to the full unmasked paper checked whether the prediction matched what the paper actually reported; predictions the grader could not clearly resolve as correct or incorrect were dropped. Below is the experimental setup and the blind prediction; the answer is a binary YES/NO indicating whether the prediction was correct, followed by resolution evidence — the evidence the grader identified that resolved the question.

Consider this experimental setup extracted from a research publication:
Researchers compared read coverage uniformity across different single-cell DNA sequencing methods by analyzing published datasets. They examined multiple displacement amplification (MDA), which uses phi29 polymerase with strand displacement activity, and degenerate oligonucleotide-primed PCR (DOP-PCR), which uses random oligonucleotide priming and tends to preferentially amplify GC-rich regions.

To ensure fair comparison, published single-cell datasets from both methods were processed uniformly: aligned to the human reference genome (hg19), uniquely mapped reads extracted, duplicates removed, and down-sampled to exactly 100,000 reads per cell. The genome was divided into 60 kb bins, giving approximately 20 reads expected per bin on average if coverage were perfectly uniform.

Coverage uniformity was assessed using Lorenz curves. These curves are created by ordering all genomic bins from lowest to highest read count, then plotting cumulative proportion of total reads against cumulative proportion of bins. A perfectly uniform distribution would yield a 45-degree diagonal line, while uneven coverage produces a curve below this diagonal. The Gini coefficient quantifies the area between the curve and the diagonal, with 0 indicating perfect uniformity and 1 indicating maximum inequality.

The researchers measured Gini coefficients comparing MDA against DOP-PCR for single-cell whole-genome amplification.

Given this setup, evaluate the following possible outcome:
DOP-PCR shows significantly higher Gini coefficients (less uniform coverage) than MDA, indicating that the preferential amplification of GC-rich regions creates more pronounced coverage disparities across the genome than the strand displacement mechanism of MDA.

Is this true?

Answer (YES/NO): NO